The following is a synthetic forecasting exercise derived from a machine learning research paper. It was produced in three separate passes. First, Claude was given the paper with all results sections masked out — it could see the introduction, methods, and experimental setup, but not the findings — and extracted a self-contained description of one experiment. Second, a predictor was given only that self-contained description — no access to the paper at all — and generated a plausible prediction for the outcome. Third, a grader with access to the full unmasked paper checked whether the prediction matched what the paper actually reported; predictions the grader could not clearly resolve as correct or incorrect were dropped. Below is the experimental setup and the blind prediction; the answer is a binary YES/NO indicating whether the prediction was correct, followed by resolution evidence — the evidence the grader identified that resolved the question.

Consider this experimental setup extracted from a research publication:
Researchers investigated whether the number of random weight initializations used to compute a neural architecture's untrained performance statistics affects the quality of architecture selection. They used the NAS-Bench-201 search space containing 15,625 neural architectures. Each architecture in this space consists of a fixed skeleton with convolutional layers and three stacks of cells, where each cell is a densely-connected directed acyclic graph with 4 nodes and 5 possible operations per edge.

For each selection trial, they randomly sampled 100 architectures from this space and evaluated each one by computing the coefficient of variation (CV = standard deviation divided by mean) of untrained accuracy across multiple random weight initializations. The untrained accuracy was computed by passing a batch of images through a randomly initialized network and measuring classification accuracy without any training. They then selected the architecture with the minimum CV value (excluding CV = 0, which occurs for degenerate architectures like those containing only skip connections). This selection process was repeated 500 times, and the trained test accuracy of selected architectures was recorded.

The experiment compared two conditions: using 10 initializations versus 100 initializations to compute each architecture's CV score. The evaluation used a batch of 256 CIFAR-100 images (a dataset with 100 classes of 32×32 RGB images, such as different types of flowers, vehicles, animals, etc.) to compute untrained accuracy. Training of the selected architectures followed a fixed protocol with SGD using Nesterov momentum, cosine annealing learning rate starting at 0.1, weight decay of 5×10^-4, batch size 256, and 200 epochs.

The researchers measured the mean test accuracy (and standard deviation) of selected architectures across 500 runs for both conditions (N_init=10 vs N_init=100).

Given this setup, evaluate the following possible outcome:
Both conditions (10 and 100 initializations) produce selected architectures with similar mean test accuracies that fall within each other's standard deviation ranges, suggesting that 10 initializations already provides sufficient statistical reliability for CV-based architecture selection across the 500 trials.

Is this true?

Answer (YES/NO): NO